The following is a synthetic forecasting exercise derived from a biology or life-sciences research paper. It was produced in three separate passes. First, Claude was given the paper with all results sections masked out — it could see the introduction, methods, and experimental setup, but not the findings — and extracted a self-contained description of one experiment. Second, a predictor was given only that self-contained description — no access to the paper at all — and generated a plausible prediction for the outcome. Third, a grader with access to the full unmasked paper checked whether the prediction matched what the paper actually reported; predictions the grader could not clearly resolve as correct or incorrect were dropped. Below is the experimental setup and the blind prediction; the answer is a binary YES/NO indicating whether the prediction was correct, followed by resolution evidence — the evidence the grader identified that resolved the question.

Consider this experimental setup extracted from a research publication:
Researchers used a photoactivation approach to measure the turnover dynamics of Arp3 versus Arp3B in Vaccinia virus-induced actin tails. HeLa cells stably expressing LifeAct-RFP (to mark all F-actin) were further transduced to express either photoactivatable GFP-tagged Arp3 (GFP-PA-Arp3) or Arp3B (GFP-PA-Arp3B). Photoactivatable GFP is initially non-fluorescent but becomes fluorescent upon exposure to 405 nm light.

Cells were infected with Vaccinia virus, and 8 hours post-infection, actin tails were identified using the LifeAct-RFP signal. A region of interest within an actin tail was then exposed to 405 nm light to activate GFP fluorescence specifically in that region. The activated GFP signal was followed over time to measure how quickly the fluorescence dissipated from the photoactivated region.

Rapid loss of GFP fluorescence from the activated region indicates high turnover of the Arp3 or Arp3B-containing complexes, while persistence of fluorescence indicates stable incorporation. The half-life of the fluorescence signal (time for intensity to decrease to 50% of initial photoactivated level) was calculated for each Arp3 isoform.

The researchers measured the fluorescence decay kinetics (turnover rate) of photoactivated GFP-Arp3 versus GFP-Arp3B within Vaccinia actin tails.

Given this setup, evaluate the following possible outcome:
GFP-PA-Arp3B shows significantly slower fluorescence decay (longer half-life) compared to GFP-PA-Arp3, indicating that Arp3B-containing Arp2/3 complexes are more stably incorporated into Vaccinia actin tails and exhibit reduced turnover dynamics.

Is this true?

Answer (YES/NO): NO